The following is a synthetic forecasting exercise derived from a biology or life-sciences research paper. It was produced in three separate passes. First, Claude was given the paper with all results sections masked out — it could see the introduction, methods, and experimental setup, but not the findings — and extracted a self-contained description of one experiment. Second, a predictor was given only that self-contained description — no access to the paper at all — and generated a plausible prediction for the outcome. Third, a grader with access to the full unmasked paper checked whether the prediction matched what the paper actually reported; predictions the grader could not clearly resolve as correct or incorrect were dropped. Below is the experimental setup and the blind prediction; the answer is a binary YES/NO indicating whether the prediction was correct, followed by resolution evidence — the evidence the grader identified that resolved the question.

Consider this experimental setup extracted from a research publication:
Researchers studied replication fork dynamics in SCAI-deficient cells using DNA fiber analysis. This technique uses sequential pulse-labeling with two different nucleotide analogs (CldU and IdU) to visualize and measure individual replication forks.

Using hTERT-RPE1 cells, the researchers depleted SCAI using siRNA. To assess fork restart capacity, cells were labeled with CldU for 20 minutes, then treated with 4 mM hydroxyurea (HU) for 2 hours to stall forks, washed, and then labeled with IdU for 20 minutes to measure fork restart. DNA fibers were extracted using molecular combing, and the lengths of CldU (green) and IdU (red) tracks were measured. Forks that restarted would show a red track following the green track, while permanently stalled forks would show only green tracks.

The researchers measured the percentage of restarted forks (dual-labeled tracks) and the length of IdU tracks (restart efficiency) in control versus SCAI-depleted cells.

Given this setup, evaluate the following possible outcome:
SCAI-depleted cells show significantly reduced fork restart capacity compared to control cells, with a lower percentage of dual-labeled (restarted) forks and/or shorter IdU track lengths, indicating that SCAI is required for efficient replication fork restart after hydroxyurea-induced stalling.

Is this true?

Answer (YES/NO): NO